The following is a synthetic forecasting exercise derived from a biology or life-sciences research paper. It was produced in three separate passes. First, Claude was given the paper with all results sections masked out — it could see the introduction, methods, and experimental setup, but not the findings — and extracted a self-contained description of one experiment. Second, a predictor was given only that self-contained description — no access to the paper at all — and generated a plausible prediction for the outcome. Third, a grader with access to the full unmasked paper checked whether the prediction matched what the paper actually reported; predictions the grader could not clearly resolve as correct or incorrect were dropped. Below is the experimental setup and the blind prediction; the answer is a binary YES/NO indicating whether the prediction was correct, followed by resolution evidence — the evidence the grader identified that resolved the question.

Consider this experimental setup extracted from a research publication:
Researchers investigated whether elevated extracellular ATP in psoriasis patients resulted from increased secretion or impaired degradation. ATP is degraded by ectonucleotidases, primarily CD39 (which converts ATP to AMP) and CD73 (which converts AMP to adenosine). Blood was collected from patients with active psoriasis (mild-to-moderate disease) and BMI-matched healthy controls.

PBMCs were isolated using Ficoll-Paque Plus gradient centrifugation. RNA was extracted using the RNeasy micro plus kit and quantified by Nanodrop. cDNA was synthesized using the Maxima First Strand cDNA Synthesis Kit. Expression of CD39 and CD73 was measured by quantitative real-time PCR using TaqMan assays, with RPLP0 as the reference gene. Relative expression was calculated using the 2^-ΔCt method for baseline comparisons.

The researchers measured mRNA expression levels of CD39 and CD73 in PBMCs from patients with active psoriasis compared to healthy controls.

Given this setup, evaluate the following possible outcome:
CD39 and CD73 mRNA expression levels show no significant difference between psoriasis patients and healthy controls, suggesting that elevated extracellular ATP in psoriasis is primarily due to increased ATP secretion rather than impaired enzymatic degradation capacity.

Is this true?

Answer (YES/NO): YES